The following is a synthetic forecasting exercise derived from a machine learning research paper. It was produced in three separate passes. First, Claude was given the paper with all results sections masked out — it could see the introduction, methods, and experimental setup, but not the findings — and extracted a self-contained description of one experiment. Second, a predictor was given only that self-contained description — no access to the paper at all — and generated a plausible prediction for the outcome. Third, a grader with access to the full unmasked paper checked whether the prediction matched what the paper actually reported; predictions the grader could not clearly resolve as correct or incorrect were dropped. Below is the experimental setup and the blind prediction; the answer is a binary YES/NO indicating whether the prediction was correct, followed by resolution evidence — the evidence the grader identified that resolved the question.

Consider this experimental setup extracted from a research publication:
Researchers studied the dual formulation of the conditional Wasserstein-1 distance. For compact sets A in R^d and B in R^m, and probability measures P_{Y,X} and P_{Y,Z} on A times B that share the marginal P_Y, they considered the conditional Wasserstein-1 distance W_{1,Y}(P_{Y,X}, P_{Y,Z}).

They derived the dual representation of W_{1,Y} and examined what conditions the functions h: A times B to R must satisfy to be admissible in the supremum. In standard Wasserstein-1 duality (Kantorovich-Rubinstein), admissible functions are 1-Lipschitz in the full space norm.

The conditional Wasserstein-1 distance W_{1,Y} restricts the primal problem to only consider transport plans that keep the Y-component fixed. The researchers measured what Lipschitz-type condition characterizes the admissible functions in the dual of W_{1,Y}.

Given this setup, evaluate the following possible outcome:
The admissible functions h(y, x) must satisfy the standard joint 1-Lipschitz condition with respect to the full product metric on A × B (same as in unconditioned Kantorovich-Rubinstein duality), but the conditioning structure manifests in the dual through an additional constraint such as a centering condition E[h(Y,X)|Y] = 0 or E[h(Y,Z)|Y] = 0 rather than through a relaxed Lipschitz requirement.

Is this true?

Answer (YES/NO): NO